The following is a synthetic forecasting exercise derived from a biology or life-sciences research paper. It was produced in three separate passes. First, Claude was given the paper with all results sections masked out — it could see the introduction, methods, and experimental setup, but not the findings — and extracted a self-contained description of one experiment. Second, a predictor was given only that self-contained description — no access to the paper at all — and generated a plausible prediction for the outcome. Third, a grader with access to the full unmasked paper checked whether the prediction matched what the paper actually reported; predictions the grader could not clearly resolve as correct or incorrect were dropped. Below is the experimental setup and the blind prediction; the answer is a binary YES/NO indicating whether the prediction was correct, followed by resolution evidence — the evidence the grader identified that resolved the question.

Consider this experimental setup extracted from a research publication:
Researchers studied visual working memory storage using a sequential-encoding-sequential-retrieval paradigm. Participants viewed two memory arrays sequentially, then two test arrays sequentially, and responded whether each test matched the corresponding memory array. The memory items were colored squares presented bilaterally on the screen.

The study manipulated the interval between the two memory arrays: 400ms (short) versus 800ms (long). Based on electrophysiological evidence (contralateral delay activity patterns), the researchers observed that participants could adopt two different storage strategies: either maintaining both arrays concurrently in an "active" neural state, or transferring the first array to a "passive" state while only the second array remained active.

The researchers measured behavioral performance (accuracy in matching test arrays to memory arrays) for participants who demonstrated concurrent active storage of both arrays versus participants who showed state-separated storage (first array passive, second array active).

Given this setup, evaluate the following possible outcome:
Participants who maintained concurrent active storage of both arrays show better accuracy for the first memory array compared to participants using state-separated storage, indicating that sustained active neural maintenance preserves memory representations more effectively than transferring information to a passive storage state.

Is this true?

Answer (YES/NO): NO